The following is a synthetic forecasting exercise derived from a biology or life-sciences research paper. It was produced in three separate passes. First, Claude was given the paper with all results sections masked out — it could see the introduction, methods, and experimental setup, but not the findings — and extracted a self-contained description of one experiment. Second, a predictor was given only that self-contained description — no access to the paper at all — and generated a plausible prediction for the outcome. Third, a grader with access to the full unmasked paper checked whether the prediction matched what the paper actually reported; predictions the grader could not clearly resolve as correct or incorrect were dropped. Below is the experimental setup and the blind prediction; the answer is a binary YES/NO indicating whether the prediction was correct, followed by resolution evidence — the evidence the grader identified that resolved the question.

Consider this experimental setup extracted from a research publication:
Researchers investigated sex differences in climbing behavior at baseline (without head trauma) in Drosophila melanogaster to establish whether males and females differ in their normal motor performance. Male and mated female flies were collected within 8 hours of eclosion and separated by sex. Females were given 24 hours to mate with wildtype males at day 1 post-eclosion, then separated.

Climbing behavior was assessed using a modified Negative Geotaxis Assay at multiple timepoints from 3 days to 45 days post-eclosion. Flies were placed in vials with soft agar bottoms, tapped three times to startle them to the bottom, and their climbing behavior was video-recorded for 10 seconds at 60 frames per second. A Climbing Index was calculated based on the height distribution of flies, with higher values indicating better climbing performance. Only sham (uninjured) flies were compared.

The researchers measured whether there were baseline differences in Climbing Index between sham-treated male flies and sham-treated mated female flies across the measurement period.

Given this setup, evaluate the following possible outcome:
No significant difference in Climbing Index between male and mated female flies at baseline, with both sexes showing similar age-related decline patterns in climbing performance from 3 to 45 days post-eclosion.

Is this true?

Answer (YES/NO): NO